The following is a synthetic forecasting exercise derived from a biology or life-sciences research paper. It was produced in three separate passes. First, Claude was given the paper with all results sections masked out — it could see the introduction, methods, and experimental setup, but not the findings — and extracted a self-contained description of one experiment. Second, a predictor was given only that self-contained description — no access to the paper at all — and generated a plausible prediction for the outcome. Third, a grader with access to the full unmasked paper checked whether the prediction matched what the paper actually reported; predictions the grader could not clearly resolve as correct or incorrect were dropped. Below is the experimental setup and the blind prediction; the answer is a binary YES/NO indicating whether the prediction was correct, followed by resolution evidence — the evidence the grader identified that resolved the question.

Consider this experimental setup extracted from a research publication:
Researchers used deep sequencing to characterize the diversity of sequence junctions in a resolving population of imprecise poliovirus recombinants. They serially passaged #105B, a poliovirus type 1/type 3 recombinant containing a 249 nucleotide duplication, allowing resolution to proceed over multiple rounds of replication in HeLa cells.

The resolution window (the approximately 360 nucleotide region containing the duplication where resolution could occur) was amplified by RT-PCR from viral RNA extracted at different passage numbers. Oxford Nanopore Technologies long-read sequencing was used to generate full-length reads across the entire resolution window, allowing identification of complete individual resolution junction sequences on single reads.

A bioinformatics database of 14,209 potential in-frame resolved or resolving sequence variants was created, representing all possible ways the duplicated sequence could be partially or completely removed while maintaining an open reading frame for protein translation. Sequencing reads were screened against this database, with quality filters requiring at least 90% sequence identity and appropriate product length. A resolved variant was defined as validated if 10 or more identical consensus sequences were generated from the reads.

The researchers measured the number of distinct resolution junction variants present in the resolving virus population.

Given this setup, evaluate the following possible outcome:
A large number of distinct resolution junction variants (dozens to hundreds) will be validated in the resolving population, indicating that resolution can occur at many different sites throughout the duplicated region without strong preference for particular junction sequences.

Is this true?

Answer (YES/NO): NO